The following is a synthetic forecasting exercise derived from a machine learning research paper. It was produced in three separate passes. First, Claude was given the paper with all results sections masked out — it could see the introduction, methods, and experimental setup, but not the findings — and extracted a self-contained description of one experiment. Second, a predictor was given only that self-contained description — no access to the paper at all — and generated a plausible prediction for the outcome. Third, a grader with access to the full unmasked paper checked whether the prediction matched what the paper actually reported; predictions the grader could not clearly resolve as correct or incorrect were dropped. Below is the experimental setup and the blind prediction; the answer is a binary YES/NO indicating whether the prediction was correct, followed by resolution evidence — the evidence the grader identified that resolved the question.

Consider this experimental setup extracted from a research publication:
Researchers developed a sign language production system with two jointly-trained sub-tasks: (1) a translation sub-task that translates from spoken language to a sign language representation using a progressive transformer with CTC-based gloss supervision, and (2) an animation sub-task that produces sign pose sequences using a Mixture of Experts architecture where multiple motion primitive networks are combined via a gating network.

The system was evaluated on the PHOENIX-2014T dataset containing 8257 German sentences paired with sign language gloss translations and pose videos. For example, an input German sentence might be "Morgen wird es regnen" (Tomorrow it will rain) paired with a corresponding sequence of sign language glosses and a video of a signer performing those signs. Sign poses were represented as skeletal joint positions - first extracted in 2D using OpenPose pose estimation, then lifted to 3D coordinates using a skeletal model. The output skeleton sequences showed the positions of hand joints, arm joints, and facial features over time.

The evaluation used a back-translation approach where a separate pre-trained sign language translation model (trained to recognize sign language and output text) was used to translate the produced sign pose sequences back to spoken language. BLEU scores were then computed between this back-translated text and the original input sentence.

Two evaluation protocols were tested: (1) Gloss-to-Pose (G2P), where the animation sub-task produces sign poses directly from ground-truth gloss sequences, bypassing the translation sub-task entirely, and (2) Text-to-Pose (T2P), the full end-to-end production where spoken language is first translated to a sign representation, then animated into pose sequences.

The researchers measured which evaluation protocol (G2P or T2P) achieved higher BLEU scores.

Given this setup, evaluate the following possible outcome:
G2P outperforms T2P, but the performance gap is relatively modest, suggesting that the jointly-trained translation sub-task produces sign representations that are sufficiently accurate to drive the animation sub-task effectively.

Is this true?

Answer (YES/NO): NO